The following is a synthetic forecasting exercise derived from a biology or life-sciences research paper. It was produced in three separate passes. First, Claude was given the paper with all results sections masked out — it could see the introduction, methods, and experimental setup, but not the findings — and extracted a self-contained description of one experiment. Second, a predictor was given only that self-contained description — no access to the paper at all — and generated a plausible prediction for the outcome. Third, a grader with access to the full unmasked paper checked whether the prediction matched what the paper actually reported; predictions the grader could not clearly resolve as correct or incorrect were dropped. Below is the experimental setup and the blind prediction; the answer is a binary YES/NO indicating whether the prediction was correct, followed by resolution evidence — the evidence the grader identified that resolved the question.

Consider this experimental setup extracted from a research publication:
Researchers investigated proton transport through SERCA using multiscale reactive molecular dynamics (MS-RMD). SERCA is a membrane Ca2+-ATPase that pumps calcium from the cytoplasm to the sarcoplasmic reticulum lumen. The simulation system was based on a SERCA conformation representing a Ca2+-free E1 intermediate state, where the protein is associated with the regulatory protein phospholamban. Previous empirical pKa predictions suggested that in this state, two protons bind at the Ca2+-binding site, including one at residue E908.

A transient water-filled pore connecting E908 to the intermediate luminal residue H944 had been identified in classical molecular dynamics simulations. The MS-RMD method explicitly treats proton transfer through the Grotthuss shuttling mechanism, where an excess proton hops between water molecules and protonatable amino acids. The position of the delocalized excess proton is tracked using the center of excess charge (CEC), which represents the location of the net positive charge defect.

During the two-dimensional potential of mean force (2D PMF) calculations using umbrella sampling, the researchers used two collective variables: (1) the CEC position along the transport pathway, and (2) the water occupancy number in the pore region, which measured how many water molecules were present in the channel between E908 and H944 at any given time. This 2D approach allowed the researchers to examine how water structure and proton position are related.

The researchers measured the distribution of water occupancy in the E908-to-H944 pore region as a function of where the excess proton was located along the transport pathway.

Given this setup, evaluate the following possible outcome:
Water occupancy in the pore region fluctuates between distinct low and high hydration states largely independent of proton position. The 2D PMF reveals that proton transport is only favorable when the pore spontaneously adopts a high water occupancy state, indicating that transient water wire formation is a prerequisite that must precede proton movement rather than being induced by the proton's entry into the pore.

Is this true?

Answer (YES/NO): NO